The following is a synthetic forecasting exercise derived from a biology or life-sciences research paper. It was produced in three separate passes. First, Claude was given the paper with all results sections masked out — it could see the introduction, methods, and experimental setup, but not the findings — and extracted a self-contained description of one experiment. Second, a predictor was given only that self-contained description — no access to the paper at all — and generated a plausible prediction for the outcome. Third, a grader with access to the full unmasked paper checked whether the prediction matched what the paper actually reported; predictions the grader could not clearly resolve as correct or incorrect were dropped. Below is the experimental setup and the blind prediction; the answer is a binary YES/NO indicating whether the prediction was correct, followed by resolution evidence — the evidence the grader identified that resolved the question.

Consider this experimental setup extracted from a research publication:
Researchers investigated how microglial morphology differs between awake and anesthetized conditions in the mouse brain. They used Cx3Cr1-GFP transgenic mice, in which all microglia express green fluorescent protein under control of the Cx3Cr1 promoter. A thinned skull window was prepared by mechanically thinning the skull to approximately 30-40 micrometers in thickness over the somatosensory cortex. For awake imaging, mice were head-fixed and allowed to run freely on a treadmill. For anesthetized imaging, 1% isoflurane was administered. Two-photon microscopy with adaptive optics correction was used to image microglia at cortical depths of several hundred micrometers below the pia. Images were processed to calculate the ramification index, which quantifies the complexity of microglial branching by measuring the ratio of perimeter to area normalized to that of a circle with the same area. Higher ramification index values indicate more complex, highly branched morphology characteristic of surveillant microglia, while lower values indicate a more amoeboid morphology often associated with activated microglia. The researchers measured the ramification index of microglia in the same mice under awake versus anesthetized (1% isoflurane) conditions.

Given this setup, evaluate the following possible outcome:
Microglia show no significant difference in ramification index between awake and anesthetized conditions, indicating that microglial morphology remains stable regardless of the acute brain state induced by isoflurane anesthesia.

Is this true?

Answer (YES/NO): NO